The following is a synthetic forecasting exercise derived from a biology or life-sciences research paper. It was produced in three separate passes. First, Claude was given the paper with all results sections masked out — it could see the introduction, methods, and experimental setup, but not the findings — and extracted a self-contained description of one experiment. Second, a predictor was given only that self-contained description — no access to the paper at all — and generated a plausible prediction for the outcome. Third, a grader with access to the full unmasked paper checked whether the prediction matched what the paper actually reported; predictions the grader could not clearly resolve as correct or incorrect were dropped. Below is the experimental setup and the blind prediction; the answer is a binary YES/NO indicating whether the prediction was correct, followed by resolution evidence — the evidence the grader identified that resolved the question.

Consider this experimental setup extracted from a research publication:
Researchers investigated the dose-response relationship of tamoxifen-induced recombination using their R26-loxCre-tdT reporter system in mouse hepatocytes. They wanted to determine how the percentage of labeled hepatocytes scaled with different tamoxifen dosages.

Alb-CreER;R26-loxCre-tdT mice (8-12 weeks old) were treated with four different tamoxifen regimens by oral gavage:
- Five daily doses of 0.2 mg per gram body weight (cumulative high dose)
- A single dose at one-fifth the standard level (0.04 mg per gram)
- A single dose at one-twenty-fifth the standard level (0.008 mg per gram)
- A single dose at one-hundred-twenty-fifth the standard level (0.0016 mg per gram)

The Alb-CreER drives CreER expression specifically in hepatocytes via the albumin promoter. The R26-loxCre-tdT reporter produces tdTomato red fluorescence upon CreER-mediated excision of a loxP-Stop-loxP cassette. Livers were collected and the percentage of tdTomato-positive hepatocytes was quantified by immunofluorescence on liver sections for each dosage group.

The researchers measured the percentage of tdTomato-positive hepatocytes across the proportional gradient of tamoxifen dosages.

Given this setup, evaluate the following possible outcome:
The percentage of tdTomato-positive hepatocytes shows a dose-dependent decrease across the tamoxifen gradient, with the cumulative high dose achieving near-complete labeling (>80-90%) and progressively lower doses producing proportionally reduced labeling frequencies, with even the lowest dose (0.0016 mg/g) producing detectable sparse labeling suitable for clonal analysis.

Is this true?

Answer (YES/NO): YES